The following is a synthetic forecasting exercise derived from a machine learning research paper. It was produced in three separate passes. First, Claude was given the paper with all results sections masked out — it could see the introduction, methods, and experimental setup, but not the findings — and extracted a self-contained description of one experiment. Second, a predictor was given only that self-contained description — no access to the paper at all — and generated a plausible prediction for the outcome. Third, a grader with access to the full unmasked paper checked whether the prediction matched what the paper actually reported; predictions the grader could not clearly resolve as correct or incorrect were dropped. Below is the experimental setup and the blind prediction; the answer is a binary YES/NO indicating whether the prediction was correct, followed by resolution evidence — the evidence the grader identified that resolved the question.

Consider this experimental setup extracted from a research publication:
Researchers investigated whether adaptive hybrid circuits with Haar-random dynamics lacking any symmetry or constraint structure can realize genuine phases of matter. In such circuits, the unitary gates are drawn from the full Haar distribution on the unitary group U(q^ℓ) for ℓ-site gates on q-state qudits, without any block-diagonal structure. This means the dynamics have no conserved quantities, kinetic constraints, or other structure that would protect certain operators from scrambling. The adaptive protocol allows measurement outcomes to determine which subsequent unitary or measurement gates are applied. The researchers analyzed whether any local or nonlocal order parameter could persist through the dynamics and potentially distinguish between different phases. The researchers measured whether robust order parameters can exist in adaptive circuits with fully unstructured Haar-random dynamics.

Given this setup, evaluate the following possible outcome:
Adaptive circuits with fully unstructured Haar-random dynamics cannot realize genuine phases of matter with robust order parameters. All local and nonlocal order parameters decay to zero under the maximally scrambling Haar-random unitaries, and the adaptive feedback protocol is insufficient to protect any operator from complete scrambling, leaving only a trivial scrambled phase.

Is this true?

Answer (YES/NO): YES